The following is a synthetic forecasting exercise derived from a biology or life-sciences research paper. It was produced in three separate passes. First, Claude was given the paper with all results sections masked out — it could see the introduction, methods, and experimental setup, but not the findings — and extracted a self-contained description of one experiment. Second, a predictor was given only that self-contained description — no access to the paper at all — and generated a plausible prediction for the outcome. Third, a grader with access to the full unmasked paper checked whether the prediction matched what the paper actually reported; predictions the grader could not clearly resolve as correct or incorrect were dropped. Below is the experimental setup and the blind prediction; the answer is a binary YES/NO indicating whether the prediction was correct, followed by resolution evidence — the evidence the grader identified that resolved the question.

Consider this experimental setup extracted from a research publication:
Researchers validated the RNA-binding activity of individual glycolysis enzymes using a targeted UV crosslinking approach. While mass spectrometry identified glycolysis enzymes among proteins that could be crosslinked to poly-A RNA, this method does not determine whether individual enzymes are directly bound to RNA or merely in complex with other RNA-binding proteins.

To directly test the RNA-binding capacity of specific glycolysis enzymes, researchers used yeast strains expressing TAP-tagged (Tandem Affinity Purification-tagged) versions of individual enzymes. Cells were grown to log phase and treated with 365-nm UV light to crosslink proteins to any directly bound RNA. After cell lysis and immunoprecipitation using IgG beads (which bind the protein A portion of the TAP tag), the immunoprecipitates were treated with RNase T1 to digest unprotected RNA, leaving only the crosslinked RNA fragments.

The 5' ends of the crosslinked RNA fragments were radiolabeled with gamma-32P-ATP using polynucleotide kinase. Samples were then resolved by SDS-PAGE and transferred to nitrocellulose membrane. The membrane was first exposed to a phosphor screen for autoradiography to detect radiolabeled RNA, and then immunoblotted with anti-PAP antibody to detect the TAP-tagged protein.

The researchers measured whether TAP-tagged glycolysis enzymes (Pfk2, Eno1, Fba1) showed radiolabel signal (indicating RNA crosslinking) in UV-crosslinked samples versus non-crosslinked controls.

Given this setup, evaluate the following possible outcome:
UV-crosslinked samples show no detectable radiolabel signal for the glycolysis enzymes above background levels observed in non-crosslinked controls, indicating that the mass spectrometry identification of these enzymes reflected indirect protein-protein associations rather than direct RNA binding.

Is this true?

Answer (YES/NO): NO